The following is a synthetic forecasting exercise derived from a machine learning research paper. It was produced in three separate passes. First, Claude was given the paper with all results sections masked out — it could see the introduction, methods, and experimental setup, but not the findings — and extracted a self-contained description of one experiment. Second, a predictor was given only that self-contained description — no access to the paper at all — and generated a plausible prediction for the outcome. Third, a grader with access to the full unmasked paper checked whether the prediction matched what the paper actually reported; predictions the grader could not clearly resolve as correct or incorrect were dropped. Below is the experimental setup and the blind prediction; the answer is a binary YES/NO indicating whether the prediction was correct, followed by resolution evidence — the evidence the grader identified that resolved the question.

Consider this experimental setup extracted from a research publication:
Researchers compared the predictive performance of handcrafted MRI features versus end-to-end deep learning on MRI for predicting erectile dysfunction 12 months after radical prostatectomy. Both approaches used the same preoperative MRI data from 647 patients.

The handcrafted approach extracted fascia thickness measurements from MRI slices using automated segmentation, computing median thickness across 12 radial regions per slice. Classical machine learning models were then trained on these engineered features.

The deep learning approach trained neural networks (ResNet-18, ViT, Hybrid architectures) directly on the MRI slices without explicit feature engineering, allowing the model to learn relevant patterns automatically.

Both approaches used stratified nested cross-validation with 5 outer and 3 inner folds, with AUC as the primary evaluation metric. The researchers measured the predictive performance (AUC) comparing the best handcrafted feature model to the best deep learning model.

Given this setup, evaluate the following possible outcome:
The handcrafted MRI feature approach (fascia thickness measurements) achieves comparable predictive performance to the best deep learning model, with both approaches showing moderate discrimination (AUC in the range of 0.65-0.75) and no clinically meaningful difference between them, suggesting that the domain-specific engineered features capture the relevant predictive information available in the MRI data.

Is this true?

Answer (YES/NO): NO